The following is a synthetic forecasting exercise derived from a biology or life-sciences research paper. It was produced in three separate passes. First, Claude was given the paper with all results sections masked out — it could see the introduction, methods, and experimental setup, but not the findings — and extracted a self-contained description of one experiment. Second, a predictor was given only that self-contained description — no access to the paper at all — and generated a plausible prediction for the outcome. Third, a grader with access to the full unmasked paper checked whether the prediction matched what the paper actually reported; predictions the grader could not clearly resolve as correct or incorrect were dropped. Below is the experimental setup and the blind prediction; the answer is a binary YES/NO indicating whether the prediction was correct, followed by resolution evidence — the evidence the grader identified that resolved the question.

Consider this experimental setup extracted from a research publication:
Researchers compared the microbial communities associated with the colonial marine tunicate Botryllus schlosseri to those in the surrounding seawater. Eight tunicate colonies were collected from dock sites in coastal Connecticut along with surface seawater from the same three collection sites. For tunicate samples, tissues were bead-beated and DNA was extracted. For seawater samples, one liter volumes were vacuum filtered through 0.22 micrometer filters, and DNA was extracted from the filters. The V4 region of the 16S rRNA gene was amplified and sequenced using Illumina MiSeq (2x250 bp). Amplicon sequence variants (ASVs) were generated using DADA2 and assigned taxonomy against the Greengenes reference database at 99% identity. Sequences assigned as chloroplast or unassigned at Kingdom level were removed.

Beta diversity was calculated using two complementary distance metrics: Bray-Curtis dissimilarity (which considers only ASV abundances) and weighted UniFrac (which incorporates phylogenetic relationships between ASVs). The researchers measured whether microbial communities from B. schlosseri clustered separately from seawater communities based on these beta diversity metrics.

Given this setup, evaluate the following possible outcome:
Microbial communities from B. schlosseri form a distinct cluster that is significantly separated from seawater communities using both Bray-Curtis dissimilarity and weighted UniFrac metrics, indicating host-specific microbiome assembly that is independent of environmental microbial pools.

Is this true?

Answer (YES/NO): YES